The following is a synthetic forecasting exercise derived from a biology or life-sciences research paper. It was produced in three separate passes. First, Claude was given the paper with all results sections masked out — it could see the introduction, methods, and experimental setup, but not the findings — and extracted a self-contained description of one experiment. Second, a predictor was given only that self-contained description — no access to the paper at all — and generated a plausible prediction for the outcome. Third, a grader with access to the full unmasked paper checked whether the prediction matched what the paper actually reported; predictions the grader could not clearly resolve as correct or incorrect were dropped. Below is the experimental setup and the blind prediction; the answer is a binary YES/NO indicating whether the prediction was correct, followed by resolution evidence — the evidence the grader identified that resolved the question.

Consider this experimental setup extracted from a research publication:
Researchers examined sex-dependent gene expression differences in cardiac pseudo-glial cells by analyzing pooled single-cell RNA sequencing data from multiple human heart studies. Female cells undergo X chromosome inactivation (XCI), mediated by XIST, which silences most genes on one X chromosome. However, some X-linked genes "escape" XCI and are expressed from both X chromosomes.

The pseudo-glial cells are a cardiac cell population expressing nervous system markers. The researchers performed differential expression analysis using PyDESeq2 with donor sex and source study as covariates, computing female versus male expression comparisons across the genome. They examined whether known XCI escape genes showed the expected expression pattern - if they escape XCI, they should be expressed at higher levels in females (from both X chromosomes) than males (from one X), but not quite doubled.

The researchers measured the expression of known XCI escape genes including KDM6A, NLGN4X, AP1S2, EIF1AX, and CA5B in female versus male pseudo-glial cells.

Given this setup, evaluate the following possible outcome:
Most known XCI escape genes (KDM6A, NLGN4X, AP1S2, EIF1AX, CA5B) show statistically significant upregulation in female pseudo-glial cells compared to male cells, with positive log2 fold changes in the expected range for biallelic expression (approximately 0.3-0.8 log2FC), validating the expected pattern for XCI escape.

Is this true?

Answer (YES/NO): YES